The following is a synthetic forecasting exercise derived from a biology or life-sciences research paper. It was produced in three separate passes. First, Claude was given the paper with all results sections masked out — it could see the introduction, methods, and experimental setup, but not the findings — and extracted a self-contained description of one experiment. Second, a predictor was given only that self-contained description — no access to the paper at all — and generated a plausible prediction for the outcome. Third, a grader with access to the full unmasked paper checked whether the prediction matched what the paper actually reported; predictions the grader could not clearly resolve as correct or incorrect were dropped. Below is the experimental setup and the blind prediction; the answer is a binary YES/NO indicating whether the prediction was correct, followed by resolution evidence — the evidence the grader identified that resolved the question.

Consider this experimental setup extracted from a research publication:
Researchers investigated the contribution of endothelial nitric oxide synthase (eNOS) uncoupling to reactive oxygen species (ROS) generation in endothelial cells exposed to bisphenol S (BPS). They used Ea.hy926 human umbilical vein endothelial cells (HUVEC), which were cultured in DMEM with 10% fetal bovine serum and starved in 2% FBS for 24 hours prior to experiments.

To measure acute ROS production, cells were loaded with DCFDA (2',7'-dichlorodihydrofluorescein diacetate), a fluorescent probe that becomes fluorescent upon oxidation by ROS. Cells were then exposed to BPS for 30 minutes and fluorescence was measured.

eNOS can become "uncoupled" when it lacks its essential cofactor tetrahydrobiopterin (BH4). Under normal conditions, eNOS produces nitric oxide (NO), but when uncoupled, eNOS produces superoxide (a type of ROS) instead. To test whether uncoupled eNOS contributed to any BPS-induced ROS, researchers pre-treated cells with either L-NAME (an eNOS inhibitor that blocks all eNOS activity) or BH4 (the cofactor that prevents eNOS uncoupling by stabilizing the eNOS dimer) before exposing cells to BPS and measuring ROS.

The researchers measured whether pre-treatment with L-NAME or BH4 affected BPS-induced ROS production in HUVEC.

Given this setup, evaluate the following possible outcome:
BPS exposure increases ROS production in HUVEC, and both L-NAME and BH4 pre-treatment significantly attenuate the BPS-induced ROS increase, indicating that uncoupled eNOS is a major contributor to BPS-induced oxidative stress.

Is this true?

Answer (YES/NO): YES